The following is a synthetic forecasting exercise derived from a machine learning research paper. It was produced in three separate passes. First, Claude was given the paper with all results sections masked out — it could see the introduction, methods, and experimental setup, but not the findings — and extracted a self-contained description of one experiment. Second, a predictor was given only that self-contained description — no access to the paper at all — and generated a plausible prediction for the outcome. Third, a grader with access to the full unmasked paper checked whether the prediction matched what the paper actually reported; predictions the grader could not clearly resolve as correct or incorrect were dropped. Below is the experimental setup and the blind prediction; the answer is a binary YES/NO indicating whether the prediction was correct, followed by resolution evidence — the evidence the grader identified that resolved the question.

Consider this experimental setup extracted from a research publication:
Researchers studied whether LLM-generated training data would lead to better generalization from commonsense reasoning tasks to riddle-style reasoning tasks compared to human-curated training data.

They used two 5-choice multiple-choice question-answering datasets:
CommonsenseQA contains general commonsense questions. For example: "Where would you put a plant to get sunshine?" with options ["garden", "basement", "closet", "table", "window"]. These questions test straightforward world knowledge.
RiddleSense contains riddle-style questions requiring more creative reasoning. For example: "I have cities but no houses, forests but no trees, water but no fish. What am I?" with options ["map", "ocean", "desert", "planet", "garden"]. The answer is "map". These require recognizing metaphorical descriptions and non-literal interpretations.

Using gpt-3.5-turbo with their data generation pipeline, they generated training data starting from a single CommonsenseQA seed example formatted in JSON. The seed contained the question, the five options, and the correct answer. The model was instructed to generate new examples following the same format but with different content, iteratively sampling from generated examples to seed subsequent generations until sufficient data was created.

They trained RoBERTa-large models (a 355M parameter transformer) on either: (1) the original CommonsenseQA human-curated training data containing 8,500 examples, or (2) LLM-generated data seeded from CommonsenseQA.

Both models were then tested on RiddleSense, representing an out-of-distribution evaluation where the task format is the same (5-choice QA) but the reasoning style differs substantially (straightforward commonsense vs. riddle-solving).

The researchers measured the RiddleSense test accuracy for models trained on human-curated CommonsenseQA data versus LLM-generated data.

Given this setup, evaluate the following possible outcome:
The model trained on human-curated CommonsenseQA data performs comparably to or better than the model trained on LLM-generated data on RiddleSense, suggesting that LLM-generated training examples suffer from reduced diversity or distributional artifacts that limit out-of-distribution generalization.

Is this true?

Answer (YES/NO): NO